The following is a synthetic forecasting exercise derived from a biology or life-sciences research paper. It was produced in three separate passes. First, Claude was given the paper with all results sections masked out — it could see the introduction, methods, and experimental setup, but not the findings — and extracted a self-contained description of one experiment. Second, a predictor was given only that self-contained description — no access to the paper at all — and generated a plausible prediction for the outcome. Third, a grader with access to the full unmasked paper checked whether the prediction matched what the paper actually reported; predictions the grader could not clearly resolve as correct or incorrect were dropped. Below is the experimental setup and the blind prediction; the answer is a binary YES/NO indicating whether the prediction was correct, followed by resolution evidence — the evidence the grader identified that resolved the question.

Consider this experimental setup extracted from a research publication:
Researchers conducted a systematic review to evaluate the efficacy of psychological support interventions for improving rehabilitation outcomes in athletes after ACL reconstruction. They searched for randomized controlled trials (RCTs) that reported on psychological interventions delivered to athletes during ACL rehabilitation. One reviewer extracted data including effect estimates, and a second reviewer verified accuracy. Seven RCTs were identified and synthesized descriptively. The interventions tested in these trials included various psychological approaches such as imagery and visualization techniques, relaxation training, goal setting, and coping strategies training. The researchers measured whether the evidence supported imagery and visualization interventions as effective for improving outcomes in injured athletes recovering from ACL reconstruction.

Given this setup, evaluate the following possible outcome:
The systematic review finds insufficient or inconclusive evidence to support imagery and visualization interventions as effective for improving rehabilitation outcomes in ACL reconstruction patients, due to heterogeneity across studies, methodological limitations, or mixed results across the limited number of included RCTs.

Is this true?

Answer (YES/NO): YES